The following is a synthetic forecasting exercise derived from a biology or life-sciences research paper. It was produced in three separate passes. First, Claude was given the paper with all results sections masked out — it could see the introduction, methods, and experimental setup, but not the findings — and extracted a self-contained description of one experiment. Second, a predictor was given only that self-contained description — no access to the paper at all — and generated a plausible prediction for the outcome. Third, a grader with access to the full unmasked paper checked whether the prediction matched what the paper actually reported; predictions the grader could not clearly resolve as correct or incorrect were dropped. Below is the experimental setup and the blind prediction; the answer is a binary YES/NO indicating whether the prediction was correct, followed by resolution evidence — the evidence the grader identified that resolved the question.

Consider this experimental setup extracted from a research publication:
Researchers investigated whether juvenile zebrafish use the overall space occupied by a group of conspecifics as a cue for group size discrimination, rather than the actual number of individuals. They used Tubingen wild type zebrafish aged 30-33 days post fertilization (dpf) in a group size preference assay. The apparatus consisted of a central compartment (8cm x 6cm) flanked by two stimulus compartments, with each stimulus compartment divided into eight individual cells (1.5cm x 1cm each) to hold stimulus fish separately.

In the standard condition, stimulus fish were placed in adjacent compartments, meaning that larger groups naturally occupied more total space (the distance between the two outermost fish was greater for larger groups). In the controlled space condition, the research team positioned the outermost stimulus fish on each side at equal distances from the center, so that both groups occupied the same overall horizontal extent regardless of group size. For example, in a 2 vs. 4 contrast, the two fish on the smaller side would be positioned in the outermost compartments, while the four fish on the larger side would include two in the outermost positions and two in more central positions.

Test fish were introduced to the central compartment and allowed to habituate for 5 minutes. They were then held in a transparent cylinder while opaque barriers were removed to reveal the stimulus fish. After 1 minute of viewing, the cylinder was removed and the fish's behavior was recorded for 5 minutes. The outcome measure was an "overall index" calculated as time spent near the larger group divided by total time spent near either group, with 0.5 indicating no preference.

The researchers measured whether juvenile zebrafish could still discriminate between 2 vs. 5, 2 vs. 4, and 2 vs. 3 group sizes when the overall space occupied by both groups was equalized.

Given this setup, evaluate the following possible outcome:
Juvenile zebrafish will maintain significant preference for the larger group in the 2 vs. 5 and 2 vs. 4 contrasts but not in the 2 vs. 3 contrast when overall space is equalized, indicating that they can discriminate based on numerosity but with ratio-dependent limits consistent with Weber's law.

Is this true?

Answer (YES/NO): NO